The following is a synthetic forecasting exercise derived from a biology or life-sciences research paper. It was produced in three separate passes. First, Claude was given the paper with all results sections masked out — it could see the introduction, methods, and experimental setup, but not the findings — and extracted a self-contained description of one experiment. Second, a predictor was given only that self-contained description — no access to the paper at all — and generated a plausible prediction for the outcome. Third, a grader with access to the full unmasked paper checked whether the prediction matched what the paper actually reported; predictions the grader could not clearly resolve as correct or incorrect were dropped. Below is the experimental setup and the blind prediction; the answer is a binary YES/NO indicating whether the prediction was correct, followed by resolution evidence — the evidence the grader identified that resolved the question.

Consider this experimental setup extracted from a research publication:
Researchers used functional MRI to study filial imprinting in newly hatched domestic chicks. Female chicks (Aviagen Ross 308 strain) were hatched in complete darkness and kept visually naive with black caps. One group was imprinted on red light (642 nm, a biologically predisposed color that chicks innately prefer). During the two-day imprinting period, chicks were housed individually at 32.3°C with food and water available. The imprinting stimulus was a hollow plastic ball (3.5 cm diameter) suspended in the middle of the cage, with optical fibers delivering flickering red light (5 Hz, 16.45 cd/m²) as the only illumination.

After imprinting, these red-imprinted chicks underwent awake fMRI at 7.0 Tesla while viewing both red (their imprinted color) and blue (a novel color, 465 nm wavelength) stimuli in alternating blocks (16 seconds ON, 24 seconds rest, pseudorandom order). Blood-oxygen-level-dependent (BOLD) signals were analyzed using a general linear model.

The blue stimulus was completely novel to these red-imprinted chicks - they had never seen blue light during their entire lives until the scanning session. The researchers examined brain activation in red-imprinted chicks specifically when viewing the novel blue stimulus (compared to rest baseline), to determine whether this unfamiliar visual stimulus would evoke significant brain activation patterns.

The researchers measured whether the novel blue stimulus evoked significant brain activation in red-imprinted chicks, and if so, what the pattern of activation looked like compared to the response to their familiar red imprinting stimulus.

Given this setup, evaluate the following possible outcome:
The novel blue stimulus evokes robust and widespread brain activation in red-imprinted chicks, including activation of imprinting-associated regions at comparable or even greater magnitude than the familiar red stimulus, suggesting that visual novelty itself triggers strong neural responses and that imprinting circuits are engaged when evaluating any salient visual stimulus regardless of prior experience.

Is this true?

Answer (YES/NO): NO